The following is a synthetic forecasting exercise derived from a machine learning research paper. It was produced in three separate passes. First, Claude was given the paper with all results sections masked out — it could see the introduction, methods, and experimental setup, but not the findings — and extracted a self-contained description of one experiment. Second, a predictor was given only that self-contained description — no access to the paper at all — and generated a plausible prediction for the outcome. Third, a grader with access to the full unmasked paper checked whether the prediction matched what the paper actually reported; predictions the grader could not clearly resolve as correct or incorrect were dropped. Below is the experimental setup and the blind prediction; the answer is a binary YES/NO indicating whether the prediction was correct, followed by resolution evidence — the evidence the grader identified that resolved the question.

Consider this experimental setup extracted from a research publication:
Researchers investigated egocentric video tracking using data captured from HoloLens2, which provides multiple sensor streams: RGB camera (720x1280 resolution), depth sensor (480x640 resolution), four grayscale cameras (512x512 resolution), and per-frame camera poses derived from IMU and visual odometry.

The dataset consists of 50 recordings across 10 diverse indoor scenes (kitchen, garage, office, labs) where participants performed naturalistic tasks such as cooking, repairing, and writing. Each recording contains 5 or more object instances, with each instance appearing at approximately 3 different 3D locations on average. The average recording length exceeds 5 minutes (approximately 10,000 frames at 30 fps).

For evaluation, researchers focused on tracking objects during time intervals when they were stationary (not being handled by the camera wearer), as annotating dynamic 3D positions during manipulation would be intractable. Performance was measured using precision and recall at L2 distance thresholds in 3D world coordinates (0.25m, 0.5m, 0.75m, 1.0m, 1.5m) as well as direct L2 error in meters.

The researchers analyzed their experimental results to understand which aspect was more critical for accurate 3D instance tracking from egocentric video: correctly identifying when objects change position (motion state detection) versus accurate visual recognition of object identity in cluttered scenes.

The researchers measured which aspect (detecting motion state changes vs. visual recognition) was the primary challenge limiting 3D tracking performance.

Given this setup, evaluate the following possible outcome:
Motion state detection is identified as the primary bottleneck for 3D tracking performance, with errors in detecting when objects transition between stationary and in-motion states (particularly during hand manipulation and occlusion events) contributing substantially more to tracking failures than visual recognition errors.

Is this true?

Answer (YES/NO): YES